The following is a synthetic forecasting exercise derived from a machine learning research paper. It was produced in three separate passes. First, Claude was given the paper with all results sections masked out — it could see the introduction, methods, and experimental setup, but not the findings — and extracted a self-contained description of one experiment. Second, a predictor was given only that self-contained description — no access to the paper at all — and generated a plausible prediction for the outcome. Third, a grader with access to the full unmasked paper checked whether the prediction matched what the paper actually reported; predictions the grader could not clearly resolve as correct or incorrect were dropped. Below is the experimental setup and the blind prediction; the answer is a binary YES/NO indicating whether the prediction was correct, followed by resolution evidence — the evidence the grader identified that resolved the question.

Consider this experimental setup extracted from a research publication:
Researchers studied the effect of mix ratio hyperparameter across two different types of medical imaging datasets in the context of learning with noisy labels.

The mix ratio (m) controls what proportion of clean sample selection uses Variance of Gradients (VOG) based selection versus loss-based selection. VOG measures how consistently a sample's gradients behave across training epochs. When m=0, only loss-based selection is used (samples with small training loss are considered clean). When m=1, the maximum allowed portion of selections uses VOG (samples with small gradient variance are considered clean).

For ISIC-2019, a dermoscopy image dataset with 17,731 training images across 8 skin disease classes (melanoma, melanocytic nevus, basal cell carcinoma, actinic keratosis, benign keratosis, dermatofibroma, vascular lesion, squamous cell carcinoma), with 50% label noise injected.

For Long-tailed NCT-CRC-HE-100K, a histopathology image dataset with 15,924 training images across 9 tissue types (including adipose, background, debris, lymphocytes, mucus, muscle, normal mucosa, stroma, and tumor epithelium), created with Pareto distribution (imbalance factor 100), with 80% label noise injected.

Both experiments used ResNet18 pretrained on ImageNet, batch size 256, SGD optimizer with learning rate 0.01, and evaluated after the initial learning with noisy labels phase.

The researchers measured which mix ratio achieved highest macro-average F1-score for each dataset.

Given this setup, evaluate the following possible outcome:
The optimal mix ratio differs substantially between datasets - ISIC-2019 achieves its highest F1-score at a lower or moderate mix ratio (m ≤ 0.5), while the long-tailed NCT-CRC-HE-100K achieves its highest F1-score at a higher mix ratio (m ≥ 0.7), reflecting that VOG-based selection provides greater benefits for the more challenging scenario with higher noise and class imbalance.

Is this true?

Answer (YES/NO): YES